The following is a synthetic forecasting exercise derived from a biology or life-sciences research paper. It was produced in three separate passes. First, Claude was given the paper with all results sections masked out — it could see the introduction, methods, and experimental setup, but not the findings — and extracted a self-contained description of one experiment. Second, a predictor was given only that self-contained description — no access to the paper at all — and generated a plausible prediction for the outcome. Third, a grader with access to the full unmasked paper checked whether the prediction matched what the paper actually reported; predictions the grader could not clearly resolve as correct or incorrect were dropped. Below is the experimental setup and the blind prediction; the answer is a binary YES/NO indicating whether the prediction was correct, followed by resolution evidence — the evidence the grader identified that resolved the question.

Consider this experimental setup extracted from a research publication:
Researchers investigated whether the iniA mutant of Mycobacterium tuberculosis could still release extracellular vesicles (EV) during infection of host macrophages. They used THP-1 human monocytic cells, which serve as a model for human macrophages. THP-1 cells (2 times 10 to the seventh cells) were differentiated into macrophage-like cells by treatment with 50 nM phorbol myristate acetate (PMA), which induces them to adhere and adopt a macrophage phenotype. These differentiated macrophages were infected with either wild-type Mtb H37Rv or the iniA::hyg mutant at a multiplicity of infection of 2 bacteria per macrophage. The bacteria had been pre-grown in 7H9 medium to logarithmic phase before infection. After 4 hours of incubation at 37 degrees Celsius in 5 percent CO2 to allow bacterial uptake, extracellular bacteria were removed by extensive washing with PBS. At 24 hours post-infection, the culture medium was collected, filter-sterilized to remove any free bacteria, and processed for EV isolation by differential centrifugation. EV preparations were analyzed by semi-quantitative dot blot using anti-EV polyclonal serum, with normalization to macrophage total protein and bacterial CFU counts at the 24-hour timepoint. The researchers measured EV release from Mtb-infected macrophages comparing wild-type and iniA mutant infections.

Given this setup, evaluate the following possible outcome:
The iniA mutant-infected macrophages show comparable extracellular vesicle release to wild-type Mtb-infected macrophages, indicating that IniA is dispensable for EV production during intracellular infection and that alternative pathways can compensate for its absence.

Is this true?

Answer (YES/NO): NO